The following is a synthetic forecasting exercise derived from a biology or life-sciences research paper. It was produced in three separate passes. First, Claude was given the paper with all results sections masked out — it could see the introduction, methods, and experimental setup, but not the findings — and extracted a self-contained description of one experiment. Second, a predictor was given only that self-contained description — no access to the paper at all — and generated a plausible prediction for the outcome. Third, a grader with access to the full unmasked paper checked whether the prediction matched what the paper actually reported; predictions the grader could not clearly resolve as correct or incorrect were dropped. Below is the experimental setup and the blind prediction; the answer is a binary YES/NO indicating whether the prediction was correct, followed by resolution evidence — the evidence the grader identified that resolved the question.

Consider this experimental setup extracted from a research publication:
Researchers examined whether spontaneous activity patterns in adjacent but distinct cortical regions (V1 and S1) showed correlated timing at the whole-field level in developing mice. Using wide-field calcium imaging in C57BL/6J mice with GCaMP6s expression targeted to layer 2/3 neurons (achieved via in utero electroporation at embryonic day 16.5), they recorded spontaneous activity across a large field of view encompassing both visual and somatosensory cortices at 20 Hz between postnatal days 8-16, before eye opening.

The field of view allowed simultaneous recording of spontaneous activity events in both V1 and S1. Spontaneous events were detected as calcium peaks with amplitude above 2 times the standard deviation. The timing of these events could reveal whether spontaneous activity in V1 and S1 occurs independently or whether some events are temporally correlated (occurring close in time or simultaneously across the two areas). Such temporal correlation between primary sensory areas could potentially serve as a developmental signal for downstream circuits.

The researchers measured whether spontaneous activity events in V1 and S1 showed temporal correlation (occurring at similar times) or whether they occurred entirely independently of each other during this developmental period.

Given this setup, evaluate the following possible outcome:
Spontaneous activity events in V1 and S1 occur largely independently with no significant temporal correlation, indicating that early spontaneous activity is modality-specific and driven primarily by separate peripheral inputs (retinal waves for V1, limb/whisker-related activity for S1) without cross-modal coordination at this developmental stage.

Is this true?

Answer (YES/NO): NO